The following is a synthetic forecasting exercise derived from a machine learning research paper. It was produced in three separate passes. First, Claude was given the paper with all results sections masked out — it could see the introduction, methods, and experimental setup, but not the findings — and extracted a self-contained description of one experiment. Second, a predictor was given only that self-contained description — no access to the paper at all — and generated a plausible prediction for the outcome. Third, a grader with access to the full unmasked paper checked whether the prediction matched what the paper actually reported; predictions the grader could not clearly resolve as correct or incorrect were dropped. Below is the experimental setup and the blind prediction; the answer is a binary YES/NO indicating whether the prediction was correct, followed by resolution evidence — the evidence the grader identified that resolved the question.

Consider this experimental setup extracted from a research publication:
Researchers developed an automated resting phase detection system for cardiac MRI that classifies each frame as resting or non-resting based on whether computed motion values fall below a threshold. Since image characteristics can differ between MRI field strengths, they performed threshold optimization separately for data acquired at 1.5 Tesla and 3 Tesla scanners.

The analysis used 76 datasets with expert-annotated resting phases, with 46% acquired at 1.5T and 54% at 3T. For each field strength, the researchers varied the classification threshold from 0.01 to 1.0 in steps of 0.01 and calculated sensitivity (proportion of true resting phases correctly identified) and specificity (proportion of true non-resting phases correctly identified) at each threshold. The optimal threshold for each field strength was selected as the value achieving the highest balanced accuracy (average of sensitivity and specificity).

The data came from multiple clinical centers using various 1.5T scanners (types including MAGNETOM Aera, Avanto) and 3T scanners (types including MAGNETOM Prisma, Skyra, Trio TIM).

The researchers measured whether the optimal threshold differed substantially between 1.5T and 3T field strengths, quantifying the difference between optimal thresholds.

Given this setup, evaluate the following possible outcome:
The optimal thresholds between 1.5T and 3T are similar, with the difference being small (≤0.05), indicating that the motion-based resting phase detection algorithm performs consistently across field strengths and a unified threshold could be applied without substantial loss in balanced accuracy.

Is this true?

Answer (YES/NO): YES